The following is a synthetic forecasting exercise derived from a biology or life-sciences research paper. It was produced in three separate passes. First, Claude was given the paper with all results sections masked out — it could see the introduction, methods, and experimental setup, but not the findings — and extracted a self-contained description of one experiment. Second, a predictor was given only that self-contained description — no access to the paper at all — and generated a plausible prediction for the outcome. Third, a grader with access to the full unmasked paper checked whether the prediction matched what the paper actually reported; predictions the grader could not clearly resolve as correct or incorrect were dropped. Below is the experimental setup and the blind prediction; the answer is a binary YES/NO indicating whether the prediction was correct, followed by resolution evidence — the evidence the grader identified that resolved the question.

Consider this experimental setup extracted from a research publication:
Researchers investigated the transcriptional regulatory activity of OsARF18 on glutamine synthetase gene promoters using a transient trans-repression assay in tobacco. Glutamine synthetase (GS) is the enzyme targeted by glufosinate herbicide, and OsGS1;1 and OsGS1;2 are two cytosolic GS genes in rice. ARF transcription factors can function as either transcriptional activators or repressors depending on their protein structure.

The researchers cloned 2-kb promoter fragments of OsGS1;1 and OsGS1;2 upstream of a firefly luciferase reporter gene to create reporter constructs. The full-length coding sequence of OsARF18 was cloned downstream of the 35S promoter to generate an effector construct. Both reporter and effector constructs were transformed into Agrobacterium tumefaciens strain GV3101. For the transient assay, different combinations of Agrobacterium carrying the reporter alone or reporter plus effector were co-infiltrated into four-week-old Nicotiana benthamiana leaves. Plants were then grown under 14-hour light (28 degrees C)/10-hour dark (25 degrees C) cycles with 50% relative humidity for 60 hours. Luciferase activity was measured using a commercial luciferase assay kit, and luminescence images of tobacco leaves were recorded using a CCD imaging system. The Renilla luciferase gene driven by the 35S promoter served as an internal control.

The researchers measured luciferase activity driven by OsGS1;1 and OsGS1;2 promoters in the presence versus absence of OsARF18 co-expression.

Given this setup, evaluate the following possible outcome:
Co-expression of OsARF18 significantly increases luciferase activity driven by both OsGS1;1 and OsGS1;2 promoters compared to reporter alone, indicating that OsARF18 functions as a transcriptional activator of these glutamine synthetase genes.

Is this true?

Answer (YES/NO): NO